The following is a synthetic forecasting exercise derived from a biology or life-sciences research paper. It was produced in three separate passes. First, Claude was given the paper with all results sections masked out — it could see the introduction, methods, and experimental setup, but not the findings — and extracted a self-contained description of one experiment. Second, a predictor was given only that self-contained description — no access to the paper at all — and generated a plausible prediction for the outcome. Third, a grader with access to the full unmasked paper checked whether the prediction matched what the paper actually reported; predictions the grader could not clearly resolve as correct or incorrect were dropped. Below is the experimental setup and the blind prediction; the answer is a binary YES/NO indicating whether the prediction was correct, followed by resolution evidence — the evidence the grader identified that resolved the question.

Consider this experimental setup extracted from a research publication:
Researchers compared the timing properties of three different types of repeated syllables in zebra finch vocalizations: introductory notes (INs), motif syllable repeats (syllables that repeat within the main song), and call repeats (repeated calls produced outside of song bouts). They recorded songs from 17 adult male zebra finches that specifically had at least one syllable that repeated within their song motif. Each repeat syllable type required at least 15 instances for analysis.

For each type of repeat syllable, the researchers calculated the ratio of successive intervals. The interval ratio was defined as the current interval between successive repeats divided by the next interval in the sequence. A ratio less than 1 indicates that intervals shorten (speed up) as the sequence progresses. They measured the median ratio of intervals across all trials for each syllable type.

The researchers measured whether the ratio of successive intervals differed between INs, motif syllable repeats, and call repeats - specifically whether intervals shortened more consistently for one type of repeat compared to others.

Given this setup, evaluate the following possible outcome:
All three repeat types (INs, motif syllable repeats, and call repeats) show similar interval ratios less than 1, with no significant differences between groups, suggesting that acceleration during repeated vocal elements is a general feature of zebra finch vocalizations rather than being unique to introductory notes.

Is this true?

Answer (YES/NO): NO